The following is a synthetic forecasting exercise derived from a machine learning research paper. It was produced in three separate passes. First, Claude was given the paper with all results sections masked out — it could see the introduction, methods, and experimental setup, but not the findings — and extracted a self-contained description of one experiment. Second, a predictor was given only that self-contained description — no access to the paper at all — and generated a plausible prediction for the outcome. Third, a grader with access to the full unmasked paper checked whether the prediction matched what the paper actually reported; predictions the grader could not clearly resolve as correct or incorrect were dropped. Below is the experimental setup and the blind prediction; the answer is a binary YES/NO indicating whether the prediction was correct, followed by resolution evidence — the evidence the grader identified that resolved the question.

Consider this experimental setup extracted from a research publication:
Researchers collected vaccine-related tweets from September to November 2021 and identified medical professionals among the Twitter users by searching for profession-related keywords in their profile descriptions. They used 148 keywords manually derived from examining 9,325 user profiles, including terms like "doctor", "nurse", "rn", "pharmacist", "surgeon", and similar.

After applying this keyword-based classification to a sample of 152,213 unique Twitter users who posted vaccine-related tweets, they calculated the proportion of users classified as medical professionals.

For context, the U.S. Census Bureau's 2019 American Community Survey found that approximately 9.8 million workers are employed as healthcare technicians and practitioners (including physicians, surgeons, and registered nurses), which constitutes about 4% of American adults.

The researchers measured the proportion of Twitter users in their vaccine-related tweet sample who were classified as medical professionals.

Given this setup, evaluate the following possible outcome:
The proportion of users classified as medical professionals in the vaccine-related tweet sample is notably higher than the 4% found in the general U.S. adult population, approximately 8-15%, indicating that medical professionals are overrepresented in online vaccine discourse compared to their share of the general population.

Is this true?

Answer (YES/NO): NO